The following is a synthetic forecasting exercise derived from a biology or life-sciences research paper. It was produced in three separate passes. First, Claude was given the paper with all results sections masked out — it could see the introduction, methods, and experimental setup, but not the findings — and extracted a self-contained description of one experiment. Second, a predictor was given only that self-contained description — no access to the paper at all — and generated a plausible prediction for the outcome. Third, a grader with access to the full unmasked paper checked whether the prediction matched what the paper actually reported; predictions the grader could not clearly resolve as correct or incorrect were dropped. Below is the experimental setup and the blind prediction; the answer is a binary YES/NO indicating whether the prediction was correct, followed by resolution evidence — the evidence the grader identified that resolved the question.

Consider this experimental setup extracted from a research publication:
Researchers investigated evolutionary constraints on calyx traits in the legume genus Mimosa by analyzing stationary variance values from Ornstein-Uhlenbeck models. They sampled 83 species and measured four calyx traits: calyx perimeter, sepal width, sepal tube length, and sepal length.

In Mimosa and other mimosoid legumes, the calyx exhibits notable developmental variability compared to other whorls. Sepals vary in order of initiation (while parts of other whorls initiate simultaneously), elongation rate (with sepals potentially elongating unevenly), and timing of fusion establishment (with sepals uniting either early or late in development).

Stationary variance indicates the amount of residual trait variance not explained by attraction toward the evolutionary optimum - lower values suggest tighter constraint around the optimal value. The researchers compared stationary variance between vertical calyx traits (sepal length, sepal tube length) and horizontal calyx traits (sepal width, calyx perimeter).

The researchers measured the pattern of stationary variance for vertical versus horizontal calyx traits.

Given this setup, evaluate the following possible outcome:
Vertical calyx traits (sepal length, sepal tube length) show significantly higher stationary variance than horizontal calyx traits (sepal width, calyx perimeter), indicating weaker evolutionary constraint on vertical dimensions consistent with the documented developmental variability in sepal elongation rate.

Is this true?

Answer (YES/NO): NO